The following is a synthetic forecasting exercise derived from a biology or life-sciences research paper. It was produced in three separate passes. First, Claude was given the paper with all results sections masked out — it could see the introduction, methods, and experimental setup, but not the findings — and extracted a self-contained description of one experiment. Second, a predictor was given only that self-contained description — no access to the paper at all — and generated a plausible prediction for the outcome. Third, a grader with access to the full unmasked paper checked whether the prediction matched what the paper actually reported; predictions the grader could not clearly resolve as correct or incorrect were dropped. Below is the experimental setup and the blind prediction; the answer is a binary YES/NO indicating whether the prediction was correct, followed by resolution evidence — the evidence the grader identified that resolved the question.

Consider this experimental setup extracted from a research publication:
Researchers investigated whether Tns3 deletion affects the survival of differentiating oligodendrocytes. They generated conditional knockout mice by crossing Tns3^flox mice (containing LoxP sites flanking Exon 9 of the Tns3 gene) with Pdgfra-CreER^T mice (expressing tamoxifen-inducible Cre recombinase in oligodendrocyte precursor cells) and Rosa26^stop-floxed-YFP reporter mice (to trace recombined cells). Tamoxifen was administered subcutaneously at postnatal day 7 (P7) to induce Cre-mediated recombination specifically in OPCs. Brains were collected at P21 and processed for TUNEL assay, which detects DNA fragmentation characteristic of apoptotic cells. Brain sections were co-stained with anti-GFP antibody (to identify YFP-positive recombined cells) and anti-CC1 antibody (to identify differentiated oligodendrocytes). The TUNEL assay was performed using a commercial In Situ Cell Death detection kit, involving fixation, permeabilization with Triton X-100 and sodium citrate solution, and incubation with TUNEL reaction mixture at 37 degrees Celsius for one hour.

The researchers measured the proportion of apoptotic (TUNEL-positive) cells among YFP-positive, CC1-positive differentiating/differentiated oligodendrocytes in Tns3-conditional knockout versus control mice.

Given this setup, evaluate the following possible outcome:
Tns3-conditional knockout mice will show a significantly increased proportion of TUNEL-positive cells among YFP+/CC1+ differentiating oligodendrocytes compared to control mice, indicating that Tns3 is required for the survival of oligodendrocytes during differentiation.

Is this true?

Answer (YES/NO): YES